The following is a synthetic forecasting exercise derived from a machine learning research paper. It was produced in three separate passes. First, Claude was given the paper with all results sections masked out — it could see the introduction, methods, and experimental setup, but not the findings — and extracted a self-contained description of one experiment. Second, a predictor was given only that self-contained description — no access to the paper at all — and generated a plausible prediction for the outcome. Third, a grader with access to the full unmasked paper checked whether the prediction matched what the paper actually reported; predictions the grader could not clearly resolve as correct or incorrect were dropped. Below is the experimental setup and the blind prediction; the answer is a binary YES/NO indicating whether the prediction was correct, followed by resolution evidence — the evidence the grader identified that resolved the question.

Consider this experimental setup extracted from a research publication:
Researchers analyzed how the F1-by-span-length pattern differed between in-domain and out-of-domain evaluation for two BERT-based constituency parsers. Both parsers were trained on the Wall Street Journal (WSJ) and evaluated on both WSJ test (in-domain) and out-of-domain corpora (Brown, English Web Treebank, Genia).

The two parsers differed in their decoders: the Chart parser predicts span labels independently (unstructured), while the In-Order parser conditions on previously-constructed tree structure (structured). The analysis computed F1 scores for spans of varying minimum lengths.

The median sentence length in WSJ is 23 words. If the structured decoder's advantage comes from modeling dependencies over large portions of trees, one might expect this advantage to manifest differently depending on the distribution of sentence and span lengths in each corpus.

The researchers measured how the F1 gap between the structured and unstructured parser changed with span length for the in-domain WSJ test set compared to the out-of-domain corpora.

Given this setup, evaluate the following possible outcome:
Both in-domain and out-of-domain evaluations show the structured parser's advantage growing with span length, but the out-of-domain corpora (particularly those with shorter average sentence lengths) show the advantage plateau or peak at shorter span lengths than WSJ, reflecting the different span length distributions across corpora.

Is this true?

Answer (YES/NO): NO